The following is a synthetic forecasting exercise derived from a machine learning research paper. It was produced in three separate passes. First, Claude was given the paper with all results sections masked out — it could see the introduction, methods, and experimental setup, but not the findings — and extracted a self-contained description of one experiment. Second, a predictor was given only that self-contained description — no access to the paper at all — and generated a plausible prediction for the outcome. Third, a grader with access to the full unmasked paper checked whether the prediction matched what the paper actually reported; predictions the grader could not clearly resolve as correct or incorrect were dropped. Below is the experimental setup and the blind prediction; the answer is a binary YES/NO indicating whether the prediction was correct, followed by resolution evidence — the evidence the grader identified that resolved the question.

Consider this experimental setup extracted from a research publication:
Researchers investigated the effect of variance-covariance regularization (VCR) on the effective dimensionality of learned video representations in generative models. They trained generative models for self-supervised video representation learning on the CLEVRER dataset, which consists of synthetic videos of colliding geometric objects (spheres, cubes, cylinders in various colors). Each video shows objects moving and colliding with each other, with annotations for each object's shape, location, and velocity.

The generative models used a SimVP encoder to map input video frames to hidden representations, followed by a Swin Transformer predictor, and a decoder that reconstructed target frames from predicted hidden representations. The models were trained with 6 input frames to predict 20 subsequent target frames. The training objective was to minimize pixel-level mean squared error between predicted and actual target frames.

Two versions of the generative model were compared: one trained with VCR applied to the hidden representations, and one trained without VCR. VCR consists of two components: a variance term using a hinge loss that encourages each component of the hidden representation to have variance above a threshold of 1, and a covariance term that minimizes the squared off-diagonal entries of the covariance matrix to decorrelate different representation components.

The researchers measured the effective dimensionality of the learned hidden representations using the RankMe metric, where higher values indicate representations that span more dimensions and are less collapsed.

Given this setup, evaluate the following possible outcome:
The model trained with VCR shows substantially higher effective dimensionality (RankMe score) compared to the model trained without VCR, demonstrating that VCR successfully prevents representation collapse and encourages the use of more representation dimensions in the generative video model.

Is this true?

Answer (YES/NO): YES